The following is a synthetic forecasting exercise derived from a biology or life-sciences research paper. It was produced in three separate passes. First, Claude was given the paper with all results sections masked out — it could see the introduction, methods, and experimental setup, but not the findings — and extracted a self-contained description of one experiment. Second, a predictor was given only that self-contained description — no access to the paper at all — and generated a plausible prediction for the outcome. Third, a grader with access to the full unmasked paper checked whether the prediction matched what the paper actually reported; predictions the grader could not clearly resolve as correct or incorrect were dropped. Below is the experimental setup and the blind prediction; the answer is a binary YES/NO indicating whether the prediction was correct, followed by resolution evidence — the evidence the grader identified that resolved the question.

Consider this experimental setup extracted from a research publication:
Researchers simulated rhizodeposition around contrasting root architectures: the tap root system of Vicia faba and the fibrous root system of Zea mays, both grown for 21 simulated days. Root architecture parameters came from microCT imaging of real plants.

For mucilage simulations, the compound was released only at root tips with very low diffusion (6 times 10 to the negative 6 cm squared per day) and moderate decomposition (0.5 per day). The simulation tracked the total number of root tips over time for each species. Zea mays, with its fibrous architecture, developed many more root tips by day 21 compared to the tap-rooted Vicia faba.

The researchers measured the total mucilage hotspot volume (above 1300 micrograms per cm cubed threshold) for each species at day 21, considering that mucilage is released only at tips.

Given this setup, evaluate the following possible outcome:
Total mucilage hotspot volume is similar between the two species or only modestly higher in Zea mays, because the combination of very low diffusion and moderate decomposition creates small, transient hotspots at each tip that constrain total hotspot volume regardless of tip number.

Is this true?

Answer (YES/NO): NO